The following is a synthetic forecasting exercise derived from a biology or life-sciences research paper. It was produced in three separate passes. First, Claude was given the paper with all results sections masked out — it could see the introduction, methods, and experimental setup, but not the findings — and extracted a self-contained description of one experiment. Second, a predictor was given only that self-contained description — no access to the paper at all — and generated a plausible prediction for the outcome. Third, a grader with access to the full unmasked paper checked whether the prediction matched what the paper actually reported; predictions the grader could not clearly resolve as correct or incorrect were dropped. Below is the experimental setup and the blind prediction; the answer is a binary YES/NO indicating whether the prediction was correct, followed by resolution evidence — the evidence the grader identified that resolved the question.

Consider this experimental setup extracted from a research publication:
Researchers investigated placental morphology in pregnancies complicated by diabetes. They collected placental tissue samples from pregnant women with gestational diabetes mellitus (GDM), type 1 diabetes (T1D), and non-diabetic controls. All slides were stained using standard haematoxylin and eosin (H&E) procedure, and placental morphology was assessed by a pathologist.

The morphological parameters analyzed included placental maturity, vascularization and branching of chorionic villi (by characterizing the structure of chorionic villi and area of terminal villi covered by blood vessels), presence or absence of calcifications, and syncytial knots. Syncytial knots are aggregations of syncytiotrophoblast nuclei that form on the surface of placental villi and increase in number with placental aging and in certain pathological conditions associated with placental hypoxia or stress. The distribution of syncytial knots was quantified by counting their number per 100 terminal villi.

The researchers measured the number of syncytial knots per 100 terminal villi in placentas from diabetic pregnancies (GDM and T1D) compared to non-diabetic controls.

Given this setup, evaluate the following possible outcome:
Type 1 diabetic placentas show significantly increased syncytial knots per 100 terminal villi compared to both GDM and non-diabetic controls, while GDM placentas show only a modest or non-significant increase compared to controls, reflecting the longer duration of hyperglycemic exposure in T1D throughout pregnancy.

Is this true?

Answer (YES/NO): NO